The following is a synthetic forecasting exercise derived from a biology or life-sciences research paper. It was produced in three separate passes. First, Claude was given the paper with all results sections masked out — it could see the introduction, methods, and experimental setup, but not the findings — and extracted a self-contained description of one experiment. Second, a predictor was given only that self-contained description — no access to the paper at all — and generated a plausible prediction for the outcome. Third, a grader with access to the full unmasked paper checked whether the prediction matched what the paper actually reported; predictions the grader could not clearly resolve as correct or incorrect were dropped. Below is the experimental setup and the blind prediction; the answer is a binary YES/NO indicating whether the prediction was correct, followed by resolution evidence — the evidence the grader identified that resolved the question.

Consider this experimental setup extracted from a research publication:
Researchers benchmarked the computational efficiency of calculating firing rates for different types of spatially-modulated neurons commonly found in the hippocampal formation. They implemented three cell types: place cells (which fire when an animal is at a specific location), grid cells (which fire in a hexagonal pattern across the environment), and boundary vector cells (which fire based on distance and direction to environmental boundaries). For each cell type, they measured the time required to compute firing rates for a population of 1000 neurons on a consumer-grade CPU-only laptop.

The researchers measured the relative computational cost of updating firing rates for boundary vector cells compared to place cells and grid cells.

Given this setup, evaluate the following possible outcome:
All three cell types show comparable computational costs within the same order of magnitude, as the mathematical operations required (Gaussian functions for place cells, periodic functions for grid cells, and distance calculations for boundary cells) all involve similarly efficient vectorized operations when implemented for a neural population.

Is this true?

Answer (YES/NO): NO